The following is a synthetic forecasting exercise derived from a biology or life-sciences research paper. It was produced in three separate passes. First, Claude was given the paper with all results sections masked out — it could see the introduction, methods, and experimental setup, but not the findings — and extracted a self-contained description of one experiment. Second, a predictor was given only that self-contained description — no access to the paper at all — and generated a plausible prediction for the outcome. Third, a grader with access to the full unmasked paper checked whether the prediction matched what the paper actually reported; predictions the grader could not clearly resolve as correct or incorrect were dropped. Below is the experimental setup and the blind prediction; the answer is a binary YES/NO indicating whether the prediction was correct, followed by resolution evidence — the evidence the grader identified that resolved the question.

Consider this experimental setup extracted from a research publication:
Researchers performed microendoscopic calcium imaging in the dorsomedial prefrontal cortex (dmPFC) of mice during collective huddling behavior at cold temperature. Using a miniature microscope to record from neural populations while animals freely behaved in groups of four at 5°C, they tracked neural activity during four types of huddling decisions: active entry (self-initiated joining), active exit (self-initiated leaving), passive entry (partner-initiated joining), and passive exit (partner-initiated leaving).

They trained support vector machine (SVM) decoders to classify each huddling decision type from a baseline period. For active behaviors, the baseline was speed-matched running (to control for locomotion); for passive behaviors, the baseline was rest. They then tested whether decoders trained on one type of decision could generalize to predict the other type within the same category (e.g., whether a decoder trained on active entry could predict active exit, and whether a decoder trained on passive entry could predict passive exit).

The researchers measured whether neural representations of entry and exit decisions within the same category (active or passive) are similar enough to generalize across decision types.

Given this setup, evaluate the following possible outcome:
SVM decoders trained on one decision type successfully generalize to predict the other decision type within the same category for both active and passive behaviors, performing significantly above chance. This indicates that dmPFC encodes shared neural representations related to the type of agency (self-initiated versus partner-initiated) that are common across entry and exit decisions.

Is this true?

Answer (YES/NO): YES